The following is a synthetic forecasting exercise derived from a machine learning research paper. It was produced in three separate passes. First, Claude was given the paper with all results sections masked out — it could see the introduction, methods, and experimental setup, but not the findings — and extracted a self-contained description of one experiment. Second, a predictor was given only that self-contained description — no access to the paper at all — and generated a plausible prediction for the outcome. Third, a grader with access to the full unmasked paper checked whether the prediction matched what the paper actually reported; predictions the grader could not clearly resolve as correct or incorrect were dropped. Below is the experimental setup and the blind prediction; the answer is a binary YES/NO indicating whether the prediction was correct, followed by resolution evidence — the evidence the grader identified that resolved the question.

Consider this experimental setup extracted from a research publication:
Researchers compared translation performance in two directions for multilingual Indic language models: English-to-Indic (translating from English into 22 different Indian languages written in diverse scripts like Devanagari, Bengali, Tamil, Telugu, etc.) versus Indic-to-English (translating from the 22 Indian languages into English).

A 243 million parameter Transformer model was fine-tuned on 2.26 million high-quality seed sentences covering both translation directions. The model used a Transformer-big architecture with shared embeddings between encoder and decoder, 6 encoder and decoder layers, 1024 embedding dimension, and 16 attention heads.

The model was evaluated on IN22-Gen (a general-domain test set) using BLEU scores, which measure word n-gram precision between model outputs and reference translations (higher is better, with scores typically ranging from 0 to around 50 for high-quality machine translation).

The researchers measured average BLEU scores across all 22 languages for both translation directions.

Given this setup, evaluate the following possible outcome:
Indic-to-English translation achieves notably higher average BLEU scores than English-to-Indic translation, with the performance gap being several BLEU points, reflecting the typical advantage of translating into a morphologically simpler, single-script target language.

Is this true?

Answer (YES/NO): YES